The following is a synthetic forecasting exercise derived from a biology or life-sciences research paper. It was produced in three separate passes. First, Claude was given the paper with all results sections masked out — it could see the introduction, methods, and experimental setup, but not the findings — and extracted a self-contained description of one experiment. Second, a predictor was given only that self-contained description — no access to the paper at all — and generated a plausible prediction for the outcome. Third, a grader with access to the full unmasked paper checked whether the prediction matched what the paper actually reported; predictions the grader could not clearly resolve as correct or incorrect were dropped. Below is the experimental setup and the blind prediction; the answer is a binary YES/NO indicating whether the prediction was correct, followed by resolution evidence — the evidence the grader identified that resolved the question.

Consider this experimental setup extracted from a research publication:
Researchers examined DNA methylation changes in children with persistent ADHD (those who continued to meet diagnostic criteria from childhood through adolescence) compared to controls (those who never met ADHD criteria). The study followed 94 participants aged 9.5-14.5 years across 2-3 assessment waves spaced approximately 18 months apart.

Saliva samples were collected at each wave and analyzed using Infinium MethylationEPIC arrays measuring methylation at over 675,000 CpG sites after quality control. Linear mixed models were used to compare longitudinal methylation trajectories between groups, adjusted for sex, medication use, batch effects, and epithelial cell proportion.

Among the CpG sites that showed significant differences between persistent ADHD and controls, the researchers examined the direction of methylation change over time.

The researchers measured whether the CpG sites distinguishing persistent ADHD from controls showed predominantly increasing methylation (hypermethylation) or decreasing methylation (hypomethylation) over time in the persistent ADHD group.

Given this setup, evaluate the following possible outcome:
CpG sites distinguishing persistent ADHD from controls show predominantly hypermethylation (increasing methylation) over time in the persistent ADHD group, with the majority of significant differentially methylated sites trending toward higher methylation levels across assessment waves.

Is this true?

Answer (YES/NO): NO